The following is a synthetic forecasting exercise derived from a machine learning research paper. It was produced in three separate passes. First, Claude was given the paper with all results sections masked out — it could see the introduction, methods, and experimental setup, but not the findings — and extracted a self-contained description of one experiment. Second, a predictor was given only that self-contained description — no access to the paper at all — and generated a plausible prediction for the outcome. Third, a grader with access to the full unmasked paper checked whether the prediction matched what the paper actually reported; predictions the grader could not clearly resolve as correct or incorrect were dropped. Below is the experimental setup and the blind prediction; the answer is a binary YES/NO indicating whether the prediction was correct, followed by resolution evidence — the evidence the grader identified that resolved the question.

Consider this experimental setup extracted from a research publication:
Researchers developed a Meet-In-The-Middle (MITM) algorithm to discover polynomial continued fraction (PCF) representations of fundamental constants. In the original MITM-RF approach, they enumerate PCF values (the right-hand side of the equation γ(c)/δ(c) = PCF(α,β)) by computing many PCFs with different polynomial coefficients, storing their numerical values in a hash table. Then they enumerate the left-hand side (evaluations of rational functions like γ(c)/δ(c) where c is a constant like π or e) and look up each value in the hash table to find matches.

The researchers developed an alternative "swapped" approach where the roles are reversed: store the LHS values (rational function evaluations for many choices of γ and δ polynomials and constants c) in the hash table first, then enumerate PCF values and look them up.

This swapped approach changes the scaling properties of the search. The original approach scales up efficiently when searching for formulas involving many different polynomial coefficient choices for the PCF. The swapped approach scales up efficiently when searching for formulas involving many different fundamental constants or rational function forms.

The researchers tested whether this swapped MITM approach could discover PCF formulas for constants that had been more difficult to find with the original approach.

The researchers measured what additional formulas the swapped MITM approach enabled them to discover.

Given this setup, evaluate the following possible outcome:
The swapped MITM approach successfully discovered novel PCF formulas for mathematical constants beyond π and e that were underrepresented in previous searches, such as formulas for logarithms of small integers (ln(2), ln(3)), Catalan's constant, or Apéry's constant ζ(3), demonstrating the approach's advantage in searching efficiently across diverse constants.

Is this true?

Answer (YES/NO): YES